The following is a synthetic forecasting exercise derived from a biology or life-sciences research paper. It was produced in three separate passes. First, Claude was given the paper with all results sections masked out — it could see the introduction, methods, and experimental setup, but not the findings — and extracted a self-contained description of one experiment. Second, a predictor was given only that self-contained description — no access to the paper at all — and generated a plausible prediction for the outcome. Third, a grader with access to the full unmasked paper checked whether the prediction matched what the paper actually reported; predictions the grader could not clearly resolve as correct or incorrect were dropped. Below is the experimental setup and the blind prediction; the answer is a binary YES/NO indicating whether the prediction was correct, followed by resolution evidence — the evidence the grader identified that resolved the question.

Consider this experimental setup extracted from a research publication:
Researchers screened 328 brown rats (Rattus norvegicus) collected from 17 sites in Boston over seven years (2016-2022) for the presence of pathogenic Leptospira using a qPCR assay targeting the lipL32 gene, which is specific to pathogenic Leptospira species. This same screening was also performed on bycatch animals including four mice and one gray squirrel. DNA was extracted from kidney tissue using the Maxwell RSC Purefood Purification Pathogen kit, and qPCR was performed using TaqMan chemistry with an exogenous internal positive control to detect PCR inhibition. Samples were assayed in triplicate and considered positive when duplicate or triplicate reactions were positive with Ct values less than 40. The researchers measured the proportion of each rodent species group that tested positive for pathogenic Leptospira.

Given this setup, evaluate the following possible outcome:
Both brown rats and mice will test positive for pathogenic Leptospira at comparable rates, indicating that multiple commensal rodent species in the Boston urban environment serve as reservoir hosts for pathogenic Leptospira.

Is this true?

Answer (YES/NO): NO